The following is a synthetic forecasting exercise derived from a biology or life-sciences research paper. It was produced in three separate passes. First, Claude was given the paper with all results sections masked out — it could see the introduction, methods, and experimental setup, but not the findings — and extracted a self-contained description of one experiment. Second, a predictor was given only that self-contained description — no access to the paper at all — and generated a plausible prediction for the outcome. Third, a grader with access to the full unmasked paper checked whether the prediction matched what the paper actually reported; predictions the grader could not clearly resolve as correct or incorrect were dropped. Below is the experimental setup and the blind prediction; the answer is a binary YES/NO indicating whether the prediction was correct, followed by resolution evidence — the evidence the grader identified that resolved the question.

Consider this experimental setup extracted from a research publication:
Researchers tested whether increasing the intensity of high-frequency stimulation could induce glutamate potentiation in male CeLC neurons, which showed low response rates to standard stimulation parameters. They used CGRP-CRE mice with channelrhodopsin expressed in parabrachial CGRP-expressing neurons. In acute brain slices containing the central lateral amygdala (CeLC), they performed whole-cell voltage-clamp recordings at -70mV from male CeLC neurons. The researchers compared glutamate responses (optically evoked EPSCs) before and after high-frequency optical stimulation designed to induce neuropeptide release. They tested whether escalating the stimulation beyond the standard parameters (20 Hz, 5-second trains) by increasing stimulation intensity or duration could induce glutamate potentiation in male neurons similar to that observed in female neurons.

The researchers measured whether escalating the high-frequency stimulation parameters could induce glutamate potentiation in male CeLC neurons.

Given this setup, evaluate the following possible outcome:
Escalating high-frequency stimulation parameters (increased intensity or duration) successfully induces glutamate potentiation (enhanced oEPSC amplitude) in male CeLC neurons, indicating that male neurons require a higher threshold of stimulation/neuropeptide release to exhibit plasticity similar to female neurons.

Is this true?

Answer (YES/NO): NO